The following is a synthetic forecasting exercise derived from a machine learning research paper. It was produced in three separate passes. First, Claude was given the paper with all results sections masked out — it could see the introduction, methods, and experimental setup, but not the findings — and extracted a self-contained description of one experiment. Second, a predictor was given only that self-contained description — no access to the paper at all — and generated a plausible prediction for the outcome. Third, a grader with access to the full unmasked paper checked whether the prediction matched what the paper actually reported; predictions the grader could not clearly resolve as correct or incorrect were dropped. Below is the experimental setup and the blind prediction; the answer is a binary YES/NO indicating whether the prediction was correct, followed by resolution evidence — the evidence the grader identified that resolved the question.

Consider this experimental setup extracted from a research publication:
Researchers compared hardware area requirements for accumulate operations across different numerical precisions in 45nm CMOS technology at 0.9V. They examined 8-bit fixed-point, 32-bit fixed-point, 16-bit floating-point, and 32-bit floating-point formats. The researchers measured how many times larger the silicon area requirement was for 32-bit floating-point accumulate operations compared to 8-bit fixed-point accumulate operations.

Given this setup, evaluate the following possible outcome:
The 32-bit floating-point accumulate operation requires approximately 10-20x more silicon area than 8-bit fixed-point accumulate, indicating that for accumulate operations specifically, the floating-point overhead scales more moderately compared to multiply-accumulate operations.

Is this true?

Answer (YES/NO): NO